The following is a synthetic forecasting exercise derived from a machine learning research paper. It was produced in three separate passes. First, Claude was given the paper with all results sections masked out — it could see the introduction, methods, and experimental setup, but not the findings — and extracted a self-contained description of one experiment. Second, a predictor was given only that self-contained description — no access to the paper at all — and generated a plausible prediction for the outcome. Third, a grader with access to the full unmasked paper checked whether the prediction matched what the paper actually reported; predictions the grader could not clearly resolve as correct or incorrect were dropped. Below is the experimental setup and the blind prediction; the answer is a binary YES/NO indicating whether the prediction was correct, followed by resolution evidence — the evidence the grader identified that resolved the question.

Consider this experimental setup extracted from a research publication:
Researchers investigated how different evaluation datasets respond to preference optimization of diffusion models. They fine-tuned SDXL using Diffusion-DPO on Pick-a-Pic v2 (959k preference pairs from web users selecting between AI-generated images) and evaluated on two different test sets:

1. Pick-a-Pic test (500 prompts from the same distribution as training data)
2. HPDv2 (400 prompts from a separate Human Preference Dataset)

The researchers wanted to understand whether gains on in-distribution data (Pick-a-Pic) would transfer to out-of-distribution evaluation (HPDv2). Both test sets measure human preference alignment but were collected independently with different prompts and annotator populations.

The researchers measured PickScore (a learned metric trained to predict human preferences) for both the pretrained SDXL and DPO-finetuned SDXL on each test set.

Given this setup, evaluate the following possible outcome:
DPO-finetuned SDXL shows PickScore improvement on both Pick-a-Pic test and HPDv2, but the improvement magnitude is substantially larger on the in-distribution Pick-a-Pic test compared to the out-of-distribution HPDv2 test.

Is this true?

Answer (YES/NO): NO